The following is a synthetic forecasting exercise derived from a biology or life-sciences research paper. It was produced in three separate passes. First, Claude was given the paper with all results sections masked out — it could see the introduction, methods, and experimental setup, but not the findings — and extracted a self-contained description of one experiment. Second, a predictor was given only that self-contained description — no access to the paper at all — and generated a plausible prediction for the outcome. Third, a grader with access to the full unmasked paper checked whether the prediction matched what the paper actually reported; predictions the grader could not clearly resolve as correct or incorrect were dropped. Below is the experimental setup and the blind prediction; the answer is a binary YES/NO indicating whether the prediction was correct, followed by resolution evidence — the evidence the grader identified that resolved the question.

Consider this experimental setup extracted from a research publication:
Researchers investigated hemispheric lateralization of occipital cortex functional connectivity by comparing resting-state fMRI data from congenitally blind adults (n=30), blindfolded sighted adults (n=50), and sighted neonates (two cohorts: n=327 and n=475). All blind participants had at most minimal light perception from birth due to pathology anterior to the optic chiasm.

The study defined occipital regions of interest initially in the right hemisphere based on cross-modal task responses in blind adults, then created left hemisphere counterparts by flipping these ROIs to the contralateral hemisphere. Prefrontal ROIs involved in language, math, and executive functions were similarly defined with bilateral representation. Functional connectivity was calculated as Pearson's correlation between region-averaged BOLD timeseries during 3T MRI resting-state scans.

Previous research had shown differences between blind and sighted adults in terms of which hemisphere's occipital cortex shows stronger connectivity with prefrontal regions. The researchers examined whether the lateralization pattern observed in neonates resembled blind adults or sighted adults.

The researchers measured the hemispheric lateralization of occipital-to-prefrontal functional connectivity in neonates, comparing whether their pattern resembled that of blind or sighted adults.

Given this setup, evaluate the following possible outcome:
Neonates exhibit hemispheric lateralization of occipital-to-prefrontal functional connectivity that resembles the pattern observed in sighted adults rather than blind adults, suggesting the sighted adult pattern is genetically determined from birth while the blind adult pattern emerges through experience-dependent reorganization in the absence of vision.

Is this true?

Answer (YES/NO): YES